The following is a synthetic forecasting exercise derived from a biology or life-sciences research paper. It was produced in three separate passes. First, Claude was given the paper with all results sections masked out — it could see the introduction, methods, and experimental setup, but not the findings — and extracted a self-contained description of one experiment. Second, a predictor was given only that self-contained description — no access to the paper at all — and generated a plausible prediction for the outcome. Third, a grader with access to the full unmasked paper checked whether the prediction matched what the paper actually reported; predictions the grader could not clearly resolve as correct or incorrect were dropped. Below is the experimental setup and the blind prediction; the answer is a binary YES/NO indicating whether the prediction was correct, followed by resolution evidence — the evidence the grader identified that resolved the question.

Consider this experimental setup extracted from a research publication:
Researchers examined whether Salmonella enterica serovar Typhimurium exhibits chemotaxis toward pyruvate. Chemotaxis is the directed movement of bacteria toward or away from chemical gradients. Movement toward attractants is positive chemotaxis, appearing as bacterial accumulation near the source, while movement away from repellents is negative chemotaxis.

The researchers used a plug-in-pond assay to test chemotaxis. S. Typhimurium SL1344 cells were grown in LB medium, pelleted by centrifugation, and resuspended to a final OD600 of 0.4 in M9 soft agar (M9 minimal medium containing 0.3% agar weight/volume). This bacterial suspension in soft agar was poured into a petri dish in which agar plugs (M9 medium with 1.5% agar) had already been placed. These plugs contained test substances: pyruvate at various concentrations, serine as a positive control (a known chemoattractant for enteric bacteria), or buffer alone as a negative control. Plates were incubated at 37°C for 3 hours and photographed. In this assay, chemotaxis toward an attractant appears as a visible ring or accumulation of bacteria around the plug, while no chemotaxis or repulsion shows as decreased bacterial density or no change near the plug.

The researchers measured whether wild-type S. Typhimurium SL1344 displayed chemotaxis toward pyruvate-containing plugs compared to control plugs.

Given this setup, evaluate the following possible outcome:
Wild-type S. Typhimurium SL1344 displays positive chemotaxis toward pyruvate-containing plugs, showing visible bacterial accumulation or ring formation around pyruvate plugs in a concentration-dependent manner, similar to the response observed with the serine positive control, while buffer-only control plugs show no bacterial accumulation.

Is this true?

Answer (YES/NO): NO